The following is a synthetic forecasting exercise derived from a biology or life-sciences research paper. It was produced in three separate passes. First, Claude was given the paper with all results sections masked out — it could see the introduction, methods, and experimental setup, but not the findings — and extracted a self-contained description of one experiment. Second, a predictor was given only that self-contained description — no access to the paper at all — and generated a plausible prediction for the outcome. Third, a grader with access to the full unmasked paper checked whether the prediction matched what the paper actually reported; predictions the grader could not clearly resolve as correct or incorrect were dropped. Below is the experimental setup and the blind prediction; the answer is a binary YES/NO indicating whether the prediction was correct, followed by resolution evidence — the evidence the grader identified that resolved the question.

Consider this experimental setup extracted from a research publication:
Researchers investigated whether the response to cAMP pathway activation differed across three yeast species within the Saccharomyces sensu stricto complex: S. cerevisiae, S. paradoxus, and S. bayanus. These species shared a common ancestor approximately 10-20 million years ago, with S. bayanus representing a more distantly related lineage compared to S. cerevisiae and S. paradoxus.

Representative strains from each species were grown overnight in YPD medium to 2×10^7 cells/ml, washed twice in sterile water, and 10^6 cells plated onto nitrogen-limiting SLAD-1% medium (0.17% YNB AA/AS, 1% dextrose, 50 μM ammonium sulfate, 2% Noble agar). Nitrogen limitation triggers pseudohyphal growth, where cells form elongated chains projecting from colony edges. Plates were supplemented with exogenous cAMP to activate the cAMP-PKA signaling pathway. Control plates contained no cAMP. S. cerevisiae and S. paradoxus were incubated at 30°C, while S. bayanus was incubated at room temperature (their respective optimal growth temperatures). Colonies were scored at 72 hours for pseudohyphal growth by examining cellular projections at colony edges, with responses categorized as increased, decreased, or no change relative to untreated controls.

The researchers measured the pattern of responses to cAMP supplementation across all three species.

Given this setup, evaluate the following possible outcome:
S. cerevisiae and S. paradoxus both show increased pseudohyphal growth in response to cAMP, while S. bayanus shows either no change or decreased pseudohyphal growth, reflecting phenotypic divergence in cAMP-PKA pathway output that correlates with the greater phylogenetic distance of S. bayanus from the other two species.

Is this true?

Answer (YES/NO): YES